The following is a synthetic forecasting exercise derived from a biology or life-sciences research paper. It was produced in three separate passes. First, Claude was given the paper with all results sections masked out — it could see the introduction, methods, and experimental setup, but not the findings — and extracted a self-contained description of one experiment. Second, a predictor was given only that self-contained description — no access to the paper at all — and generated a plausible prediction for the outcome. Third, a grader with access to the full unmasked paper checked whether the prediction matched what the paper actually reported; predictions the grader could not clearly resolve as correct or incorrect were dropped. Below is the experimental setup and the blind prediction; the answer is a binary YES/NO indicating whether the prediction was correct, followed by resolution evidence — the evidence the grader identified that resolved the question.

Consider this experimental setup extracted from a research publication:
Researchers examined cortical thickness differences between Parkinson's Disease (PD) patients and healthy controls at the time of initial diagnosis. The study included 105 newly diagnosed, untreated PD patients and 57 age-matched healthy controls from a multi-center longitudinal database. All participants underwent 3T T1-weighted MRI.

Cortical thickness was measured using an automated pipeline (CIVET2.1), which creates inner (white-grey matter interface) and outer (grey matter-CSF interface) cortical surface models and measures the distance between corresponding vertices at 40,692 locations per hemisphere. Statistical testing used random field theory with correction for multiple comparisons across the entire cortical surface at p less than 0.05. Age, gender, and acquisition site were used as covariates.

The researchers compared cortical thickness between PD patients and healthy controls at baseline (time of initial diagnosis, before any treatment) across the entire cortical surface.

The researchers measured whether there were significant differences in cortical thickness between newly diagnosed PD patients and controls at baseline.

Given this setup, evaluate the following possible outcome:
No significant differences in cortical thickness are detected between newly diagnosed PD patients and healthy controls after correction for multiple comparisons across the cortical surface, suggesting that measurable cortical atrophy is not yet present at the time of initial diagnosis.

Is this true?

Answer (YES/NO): YES